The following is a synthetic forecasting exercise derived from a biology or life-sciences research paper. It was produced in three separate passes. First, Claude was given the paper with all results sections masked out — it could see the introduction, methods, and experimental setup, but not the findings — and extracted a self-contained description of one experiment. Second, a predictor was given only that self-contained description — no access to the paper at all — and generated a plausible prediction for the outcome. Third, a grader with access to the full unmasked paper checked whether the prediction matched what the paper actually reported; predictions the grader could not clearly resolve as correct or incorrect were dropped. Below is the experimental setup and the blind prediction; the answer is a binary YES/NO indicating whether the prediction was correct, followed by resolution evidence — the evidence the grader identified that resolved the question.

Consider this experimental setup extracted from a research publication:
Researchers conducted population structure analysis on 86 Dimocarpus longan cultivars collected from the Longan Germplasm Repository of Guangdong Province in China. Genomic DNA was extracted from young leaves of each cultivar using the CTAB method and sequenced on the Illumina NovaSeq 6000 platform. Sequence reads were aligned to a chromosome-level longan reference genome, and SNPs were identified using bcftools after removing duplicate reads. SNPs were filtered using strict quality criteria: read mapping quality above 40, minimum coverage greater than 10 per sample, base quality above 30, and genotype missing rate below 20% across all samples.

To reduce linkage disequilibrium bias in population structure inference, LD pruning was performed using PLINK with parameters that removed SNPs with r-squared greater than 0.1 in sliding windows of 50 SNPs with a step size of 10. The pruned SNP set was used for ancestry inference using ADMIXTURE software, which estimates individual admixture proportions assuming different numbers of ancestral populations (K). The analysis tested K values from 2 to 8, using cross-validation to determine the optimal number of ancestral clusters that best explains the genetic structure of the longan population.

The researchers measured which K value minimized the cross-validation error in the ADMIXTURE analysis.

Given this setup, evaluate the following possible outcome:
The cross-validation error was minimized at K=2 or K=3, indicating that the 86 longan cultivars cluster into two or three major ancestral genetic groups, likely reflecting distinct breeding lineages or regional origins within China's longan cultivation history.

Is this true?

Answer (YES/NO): NO